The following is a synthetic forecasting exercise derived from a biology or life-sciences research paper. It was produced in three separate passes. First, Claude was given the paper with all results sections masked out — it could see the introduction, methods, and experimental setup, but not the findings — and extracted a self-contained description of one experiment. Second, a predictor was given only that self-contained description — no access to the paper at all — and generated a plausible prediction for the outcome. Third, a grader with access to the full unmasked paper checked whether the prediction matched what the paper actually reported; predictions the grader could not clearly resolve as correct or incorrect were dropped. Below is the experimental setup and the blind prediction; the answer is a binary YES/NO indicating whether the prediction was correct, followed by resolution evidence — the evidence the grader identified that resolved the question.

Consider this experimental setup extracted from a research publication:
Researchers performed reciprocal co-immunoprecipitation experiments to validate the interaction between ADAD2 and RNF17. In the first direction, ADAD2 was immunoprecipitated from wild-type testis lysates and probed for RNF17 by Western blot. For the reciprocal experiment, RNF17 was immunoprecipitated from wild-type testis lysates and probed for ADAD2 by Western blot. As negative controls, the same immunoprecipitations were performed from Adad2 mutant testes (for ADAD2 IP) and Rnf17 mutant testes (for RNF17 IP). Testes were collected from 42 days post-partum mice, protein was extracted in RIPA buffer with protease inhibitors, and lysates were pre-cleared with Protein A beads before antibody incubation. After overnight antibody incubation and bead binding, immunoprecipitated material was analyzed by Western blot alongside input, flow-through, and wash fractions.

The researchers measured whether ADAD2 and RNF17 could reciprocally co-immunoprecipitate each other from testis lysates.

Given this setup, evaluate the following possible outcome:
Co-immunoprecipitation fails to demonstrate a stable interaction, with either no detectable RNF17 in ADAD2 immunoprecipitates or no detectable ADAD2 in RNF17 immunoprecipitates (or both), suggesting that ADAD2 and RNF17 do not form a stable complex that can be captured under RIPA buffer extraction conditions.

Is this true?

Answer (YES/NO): NO